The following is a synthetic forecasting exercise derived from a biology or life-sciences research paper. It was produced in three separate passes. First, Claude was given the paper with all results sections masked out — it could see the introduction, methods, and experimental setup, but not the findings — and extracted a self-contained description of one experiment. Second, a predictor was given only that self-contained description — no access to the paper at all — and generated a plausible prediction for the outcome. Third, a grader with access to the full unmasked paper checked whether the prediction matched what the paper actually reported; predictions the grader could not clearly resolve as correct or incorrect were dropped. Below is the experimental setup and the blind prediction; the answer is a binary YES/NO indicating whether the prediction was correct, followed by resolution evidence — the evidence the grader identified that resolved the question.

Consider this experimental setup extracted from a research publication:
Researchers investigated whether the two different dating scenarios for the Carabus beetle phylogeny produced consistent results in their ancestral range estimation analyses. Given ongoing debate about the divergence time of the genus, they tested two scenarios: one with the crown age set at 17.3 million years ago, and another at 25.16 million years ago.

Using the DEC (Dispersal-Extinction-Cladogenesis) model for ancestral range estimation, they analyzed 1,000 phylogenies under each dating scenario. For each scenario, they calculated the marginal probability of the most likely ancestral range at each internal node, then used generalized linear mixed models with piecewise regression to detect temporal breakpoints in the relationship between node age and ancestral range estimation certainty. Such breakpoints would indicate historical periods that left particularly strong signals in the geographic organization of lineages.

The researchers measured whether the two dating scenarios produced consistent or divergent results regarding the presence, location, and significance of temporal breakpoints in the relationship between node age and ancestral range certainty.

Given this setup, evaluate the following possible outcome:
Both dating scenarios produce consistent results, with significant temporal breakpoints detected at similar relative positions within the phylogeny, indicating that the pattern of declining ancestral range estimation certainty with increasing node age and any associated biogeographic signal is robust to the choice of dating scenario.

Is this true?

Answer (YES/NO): YES